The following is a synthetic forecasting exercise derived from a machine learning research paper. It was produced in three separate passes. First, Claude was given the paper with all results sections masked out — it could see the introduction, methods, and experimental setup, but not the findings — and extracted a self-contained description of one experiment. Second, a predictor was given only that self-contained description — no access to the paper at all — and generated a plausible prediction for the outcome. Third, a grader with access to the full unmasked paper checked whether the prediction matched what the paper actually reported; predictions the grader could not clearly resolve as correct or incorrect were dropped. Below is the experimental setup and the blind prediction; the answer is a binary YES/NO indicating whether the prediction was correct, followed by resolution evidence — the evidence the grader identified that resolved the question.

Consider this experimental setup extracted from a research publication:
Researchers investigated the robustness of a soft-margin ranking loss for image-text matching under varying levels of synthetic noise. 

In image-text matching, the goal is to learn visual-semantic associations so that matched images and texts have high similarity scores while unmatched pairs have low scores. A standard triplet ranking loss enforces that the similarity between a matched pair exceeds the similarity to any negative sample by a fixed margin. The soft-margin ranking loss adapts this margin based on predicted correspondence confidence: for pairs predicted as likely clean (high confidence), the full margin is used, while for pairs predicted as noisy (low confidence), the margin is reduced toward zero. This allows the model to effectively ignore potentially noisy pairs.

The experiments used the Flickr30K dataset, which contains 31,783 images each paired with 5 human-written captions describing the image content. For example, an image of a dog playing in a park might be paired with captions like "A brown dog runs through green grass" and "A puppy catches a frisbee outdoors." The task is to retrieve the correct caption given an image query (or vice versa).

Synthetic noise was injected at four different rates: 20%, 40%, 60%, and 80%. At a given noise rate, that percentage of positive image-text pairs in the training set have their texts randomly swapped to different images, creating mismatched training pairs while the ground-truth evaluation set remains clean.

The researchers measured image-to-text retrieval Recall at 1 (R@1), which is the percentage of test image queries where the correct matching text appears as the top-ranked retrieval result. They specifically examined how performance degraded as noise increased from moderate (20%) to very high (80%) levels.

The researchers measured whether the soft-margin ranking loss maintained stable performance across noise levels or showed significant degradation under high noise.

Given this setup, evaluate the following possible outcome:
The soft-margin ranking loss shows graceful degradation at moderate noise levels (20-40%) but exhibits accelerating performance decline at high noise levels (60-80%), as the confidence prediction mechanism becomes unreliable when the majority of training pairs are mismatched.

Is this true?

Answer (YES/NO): YES